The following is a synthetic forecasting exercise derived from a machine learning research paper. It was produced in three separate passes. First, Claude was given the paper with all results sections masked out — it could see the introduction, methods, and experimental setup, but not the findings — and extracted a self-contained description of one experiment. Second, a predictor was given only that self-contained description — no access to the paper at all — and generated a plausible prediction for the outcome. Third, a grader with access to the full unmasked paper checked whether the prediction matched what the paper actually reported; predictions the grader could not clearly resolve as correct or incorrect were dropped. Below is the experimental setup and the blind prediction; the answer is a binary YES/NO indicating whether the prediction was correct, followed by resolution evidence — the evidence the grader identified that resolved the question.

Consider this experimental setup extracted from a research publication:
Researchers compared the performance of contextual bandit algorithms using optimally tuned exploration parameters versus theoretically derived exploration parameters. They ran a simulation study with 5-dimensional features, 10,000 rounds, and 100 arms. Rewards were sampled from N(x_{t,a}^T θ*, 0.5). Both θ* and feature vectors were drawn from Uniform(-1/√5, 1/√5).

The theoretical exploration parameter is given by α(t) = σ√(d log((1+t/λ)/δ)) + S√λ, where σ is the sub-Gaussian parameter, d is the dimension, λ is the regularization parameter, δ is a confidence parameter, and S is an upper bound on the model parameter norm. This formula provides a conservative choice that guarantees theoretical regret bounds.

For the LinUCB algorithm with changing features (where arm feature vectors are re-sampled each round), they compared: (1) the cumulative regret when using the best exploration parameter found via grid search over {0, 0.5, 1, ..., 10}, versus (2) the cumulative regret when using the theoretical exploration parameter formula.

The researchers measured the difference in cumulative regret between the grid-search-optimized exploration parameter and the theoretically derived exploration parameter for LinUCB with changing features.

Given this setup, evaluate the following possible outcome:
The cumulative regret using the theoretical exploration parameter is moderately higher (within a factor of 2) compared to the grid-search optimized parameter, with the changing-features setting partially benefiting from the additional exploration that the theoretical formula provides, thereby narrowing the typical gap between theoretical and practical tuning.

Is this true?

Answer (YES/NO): NO